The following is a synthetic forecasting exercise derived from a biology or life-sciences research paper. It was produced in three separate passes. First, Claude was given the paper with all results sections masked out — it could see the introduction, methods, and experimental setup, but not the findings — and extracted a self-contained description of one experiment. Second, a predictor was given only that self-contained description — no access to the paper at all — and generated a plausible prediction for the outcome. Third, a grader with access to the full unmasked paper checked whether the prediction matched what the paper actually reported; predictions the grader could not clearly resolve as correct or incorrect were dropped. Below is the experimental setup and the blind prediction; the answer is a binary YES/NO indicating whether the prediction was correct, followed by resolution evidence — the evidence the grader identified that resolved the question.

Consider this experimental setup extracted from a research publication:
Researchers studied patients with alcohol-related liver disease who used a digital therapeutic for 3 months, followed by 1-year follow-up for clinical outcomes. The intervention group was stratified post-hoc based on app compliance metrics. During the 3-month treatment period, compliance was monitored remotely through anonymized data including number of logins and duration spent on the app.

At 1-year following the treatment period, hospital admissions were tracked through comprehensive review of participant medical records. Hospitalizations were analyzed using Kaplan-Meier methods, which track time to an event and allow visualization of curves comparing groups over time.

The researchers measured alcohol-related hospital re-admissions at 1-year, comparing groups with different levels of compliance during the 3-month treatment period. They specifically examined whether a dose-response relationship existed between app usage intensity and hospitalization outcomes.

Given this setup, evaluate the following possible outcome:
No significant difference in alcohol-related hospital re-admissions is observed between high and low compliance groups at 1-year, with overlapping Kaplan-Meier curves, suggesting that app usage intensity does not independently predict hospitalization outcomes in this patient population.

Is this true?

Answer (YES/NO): NO